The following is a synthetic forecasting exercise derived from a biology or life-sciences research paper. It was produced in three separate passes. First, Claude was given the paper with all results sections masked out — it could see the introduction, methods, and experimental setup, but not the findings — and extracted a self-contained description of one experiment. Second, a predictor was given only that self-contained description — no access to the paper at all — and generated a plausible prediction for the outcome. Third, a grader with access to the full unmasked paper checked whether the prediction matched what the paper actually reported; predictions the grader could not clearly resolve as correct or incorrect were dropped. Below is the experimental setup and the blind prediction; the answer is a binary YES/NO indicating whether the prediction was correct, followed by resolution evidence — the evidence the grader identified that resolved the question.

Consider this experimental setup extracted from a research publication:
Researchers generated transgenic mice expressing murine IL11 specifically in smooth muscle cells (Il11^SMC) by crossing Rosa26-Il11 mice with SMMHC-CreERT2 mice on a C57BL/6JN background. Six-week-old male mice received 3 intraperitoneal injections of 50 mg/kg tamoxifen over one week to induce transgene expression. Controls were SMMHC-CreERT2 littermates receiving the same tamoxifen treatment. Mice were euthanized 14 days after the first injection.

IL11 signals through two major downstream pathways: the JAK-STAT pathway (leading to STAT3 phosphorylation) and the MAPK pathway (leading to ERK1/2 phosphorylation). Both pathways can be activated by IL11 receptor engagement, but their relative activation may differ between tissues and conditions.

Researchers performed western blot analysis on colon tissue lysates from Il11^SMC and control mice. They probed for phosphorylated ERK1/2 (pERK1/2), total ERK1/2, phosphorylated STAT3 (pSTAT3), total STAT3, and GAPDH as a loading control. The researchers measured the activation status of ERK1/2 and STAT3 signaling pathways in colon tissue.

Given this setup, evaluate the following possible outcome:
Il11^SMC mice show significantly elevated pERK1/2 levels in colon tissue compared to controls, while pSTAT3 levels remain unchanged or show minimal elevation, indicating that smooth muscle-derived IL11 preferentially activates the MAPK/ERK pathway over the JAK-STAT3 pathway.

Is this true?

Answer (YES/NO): NO